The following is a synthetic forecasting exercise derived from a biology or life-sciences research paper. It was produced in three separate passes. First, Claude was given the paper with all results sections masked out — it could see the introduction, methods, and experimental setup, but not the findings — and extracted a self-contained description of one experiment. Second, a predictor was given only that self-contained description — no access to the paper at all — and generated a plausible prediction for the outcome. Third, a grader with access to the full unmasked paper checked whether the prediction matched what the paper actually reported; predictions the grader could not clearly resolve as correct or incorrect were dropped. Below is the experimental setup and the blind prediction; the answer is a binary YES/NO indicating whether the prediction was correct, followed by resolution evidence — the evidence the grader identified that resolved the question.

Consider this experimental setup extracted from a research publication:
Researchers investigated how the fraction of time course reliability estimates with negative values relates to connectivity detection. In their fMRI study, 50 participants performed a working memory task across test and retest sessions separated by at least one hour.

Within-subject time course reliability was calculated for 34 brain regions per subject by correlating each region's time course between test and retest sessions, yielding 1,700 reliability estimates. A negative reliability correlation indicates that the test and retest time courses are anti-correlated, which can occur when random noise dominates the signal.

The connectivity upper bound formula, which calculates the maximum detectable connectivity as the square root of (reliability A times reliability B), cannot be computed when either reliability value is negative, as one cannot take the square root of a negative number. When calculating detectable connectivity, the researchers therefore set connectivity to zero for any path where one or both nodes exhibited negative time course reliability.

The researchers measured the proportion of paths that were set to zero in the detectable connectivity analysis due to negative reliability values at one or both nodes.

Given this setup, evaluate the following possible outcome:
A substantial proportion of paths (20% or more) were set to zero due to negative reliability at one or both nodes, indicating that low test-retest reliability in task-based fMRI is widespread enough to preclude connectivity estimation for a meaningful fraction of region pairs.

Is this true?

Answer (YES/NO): NO